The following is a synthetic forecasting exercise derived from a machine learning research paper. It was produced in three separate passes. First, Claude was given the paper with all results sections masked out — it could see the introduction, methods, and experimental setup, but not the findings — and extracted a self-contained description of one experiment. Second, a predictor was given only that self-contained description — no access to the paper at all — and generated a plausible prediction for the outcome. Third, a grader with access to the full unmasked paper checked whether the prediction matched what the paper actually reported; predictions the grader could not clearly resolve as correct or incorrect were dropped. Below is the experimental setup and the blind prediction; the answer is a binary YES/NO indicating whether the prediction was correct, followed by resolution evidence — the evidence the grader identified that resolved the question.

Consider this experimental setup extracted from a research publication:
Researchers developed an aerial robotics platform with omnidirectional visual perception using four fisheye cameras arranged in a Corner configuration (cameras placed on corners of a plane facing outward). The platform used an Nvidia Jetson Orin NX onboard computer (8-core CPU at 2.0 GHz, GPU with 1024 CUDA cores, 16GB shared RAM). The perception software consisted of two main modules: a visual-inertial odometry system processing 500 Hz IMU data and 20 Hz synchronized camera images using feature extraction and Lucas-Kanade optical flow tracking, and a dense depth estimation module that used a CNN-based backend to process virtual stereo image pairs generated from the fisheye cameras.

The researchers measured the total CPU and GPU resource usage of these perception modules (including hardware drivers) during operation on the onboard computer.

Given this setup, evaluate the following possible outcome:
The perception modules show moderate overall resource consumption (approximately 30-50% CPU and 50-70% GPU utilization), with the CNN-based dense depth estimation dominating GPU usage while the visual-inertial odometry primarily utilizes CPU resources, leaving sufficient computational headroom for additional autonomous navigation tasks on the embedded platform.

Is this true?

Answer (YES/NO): NO